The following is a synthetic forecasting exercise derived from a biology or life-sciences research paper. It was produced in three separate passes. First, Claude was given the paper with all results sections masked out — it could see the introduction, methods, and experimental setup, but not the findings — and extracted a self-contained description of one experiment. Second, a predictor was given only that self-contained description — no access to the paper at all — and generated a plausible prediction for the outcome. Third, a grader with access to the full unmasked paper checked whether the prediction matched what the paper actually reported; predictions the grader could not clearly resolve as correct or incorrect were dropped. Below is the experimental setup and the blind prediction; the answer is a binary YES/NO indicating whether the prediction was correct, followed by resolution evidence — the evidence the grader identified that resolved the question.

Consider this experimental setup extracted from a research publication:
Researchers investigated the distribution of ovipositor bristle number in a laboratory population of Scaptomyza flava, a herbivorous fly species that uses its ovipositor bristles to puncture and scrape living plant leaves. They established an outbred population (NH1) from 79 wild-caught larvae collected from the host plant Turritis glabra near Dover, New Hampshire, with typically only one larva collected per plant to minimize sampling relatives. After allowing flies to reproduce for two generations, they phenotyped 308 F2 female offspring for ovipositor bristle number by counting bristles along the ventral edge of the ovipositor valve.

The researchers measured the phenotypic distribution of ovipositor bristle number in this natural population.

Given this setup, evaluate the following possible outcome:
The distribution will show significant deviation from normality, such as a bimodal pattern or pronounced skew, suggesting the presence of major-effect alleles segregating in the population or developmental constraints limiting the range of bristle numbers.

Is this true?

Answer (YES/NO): NO